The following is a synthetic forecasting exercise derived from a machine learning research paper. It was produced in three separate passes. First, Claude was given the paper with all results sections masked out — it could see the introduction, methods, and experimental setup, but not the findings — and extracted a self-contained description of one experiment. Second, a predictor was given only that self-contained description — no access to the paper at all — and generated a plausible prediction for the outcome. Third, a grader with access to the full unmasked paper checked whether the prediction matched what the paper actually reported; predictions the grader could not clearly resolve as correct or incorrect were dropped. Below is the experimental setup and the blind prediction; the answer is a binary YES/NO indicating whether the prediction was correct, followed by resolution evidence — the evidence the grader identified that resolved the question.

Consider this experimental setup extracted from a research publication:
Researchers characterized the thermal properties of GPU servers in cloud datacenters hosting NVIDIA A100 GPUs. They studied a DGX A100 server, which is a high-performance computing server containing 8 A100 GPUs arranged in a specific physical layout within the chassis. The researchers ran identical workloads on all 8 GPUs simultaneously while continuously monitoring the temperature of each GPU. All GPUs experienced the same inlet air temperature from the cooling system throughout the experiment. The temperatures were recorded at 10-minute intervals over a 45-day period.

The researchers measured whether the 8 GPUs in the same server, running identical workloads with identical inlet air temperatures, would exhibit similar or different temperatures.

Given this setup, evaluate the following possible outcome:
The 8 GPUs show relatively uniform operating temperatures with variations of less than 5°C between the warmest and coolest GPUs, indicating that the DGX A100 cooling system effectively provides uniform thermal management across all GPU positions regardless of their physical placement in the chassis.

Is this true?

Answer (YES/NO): NO